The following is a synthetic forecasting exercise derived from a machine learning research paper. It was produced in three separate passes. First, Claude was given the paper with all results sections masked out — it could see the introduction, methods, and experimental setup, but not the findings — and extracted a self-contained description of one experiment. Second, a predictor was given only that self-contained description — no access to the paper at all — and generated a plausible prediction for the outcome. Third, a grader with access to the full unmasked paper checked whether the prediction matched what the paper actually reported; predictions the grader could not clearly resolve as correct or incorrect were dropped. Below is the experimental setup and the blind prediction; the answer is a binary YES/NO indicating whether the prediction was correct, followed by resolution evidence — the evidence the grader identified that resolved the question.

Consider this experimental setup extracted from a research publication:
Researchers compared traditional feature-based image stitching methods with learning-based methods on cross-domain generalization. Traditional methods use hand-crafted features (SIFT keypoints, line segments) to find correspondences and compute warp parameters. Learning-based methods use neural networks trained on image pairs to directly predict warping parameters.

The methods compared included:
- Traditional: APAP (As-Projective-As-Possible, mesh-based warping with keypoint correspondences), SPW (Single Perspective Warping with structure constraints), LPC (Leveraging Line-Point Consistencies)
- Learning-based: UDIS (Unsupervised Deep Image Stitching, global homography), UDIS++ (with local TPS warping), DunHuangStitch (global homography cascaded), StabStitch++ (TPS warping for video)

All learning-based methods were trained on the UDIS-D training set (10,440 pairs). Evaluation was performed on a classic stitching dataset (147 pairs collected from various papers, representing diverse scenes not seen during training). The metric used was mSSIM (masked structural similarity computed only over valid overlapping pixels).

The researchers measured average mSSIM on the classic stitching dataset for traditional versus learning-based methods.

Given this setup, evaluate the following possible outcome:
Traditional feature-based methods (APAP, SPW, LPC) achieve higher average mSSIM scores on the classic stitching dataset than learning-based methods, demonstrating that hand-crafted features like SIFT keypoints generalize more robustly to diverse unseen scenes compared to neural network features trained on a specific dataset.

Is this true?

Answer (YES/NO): YES